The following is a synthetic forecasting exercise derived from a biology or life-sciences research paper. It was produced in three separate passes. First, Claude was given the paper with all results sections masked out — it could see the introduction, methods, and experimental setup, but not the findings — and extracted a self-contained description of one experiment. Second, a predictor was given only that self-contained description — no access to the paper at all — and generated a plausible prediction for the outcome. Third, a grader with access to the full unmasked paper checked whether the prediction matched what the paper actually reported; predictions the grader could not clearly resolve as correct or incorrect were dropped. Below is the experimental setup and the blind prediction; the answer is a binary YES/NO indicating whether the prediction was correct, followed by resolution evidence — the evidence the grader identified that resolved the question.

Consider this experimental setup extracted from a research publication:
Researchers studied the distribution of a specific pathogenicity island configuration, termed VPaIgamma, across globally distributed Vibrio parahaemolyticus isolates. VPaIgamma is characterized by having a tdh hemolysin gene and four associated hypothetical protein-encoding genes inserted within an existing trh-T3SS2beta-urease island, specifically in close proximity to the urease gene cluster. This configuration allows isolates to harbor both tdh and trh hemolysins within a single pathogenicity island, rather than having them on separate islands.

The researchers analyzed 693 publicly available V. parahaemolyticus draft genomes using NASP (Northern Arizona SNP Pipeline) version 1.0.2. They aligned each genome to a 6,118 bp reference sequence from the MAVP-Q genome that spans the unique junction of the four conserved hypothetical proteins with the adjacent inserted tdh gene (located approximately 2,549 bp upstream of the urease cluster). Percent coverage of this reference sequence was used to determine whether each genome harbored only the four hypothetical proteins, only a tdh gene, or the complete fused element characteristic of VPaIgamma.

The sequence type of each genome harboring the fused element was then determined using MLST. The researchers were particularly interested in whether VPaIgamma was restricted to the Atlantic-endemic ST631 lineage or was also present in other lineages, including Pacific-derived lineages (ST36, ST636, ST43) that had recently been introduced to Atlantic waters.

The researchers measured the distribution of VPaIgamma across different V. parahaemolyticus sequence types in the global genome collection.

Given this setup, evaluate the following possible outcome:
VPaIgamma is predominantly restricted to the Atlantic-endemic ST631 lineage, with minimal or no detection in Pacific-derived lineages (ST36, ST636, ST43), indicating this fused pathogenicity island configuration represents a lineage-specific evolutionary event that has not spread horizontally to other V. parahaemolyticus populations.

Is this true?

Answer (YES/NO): NO